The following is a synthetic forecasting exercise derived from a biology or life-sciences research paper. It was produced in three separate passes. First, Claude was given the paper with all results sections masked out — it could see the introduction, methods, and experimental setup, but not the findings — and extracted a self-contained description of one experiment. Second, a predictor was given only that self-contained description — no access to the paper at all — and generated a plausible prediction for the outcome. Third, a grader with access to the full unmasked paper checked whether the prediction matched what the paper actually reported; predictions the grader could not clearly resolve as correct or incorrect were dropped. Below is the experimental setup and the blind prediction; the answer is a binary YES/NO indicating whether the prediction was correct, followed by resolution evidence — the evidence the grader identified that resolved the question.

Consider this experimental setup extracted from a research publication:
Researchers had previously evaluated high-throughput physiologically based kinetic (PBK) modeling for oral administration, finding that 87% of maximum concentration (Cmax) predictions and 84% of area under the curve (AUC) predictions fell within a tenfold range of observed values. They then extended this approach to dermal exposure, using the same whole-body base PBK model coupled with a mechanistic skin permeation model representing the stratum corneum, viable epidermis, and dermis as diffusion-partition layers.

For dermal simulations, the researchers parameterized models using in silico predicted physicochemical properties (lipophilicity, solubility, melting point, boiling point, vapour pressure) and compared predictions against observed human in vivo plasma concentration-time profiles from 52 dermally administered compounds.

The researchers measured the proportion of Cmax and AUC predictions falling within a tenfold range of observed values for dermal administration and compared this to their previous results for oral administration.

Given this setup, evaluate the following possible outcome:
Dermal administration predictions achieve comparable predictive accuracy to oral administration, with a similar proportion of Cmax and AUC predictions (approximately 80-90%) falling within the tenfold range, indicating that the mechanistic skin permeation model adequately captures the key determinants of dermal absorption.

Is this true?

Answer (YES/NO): NO